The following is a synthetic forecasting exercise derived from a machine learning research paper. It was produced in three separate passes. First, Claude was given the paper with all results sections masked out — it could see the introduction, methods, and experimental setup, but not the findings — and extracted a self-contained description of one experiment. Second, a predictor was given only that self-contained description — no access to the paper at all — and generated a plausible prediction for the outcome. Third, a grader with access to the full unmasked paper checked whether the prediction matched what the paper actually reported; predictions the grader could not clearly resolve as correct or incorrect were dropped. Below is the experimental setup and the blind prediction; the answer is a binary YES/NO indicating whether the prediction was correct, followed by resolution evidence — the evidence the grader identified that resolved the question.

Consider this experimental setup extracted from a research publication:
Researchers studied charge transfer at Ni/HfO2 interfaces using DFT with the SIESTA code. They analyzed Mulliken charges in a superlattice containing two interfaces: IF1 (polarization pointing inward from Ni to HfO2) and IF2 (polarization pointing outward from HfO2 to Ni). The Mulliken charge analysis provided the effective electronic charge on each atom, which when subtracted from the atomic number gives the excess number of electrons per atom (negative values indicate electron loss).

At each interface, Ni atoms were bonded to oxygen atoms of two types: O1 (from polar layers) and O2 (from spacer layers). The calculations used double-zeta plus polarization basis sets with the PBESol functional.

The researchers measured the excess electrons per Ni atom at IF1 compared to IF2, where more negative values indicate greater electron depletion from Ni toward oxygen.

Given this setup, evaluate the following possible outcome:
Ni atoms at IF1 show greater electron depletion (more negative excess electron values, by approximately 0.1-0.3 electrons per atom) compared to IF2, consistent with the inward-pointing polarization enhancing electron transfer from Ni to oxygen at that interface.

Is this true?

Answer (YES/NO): YES